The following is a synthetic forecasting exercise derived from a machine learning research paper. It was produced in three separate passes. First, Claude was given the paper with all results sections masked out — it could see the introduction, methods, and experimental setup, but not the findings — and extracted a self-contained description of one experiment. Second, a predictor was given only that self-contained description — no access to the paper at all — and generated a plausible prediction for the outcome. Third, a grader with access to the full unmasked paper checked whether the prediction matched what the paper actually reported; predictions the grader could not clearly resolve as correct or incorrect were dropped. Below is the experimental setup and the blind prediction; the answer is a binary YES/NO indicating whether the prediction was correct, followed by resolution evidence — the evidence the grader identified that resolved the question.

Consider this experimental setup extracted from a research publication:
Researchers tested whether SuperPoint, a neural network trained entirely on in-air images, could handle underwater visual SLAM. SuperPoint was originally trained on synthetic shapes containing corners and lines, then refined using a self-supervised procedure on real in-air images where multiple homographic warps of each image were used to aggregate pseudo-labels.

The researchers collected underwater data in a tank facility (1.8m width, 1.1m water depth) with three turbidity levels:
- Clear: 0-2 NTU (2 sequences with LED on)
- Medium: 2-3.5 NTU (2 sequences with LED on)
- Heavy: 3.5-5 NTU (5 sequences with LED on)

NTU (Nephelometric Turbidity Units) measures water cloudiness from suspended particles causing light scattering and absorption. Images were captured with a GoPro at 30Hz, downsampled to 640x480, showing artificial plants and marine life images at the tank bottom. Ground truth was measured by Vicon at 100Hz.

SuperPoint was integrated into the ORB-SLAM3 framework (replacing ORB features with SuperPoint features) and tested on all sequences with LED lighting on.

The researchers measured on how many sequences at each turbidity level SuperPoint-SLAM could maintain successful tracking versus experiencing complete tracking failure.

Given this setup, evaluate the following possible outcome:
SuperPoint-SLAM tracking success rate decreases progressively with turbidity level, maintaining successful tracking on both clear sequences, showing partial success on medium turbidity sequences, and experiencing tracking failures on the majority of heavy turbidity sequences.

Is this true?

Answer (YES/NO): NO